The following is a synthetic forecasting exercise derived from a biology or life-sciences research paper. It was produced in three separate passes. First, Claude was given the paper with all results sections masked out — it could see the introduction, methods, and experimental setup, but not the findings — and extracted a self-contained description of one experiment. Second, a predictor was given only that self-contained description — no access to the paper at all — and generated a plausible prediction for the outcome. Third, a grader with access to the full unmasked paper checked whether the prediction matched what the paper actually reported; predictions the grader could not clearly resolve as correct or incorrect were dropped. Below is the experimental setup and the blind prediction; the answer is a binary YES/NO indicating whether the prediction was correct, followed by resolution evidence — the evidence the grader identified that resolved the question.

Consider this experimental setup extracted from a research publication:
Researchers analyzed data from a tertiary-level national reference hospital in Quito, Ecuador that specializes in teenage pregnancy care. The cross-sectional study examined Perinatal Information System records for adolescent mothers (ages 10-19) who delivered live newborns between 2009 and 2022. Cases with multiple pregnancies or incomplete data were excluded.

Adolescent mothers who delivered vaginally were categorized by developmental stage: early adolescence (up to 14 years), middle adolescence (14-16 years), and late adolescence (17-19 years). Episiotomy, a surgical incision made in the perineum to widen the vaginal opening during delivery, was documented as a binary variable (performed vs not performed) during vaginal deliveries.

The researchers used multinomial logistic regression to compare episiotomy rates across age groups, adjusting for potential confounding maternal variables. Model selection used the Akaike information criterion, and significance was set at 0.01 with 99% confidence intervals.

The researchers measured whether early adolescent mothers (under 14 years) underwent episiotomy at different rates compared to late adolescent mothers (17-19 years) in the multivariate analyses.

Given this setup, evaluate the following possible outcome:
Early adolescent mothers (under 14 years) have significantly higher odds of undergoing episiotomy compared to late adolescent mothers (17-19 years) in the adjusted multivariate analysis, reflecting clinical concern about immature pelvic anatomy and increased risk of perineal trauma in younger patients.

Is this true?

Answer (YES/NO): YES